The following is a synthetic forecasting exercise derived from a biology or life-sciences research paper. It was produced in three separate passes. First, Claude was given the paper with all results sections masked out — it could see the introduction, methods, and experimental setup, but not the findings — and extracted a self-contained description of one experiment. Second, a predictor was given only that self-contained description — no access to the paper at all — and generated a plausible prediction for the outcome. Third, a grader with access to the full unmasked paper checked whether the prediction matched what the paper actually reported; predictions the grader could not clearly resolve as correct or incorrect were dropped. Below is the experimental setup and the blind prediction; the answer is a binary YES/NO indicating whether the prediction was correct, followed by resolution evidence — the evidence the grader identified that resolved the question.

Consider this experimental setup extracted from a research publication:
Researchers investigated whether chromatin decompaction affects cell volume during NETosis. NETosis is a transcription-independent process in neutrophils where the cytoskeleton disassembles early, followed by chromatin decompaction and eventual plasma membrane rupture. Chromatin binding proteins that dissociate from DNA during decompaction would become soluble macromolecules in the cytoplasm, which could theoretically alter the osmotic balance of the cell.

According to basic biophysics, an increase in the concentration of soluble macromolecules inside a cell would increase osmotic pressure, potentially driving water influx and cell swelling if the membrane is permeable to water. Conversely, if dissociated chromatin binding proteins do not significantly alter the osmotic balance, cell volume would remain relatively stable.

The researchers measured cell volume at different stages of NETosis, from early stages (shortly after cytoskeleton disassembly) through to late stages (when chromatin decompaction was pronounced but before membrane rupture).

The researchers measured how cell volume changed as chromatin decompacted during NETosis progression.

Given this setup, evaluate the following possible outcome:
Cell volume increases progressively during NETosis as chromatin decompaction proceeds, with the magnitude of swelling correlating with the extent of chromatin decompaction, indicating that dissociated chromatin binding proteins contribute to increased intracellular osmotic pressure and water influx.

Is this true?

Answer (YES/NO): YES